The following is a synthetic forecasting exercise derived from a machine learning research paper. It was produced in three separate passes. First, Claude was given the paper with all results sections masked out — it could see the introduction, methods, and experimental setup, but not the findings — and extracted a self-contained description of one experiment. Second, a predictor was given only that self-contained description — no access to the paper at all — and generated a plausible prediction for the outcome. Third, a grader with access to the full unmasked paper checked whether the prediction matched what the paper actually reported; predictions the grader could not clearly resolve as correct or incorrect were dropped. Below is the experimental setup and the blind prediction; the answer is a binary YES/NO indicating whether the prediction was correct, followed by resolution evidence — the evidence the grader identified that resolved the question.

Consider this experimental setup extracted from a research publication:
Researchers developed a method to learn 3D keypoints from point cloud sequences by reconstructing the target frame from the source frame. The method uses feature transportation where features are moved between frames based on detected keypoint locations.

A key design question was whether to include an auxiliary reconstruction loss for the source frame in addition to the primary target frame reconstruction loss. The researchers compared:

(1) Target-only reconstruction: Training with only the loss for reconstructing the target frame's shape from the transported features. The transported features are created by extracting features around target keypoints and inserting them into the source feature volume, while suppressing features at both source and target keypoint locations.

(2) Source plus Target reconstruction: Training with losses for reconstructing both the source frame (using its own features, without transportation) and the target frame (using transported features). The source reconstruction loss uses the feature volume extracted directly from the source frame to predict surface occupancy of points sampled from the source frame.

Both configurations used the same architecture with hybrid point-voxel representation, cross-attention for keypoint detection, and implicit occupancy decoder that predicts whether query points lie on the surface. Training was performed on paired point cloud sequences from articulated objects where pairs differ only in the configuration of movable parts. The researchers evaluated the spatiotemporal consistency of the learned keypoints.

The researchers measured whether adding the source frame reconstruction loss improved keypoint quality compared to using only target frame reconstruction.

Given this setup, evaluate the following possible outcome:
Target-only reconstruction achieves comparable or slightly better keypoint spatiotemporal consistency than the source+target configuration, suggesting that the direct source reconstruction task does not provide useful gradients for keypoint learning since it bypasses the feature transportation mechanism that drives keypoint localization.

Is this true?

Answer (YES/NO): NO